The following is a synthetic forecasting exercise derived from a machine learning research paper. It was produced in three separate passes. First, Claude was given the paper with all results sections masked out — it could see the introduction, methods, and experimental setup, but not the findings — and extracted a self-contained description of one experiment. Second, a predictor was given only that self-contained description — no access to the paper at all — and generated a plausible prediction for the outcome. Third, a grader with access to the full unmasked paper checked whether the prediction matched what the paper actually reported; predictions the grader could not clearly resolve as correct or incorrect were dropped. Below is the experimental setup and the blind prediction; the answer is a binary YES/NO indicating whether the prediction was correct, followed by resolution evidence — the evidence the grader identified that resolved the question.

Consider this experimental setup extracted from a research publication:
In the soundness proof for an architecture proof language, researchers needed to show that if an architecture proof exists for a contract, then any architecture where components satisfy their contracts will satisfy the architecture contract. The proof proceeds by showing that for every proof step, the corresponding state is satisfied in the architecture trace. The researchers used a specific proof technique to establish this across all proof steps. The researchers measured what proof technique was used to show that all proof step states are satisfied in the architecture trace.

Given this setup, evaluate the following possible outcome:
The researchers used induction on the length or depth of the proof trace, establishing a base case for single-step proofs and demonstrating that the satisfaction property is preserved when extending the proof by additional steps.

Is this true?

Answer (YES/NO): NO